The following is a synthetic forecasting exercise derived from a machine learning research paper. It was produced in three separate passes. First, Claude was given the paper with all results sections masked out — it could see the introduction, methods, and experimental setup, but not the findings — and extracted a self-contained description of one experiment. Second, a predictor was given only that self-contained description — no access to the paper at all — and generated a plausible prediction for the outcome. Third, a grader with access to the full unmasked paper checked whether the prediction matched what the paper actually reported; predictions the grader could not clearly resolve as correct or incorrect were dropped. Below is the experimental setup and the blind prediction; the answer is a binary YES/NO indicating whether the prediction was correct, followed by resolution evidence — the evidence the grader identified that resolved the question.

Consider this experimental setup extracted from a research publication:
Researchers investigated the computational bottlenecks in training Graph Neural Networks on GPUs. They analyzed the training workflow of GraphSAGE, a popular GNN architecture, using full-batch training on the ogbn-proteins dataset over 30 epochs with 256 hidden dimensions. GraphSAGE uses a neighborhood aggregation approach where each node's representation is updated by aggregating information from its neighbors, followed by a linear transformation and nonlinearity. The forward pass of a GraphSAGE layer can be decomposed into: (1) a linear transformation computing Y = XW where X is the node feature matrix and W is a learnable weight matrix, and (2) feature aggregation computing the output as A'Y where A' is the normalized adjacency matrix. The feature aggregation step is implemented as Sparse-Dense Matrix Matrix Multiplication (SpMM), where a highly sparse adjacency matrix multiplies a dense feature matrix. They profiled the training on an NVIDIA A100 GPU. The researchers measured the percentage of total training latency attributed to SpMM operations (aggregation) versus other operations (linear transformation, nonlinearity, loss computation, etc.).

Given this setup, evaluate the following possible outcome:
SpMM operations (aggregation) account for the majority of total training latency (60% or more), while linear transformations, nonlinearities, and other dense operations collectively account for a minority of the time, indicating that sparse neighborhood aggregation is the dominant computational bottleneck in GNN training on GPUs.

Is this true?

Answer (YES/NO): YES